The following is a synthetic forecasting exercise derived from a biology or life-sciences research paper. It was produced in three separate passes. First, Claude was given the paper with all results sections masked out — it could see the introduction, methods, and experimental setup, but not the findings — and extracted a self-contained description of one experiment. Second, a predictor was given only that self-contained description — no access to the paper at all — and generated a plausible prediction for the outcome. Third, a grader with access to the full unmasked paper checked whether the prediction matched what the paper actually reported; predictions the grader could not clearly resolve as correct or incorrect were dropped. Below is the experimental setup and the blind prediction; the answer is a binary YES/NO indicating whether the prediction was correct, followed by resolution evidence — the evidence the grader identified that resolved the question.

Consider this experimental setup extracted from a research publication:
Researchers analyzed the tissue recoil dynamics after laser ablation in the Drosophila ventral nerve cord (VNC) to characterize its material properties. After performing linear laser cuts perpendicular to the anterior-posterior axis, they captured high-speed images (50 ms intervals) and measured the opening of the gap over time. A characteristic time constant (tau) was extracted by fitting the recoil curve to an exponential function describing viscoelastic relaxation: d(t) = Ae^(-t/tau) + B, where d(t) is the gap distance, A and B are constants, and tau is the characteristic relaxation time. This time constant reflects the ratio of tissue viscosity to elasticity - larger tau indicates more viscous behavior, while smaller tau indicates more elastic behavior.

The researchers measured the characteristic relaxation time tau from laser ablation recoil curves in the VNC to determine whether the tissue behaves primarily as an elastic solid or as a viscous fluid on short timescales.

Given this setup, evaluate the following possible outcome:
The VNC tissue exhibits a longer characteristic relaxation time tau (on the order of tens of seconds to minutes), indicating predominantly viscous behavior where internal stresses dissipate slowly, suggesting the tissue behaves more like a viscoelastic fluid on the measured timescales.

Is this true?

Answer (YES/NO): NO